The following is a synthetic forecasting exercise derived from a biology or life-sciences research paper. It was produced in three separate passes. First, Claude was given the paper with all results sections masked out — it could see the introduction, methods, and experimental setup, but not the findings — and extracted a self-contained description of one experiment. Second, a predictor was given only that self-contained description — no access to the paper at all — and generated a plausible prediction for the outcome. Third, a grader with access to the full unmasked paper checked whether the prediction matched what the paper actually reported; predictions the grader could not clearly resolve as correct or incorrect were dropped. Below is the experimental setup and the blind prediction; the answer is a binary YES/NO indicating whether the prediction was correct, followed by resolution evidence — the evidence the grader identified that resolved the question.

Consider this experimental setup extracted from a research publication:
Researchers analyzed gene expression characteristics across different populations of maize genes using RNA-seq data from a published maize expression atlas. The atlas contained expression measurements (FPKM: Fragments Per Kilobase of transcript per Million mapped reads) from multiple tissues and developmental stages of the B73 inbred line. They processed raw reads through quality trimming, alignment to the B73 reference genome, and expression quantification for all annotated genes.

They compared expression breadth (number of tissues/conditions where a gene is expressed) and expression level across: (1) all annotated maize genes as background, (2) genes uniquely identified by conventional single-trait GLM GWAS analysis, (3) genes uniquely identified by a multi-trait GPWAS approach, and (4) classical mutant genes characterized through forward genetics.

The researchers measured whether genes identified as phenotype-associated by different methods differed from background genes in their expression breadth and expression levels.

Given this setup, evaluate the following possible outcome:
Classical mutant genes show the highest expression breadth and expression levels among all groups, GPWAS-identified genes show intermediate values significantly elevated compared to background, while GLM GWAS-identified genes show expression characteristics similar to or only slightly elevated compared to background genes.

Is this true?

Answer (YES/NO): NO